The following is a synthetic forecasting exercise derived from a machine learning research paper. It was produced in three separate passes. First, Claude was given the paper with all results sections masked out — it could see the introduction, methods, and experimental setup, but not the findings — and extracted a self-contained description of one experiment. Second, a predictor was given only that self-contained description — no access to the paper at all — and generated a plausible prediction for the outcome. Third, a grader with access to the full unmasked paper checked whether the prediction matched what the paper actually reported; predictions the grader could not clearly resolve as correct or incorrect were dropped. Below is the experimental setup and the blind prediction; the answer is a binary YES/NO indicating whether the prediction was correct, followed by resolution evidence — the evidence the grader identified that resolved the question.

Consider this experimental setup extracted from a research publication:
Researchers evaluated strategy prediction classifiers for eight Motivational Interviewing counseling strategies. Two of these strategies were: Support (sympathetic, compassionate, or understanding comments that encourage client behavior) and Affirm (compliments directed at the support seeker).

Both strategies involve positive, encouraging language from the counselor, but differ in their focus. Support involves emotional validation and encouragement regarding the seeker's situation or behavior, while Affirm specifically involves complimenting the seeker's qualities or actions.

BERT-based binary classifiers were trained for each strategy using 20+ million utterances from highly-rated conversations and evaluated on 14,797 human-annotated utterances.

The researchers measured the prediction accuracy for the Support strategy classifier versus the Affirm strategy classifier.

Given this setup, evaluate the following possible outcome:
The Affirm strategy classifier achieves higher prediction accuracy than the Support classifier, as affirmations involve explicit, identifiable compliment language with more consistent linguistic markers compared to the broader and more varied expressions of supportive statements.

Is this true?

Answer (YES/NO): YES